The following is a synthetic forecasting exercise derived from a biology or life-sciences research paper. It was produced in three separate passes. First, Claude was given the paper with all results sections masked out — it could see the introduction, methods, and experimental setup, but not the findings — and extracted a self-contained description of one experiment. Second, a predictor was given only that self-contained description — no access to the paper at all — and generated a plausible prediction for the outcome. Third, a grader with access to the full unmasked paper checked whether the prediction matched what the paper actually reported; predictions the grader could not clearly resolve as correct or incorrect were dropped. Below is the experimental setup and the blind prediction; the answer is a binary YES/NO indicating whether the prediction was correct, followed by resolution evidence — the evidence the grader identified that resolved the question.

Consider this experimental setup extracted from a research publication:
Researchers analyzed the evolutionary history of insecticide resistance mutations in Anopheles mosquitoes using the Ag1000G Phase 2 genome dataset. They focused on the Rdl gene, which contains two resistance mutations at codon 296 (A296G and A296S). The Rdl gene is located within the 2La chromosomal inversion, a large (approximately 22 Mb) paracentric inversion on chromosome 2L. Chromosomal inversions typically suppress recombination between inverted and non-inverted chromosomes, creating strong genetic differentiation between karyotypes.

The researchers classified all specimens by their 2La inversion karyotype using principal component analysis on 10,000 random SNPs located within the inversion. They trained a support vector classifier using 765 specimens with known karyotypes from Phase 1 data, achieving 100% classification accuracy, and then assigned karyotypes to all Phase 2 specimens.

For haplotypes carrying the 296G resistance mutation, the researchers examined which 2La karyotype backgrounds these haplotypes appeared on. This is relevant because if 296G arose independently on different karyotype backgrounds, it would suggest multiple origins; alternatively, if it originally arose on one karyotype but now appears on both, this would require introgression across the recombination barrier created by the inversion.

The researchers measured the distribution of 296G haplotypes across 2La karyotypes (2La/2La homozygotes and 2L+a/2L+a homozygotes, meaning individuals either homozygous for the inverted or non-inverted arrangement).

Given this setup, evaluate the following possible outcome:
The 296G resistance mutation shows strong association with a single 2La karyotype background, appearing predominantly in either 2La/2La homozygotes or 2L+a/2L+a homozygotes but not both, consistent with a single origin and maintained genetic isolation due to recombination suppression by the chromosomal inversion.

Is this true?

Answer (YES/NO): NO